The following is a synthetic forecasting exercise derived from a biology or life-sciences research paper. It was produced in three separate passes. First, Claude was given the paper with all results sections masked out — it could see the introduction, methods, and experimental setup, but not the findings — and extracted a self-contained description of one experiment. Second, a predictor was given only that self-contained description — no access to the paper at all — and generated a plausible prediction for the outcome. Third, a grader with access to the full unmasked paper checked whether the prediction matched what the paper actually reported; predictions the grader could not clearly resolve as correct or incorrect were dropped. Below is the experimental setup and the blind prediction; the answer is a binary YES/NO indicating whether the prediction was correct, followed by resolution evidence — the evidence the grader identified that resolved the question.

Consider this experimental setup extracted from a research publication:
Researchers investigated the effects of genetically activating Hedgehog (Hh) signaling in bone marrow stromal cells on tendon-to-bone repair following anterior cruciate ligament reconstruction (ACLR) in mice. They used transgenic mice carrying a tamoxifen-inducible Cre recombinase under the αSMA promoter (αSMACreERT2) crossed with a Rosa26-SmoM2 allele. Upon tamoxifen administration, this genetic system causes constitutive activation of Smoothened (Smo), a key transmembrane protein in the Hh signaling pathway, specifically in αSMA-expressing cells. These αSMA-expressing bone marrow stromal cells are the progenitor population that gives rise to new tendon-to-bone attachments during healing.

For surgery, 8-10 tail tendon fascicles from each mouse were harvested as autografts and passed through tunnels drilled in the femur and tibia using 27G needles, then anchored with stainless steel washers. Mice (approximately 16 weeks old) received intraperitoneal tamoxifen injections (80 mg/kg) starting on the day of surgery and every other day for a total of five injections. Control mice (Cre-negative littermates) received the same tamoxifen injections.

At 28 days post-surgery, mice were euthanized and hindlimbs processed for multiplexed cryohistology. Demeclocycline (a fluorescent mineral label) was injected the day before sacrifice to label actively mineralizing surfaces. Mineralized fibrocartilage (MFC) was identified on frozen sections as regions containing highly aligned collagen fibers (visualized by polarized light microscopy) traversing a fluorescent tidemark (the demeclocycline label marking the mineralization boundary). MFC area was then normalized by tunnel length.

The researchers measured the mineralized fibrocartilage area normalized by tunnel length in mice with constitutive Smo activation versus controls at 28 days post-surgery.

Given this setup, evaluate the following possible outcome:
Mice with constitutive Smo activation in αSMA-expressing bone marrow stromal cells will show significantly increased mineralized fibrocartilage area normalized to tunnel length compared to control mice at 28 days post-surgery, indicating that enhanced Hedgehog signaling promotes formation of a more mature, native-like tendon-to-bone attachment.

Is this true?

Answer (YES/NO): YES